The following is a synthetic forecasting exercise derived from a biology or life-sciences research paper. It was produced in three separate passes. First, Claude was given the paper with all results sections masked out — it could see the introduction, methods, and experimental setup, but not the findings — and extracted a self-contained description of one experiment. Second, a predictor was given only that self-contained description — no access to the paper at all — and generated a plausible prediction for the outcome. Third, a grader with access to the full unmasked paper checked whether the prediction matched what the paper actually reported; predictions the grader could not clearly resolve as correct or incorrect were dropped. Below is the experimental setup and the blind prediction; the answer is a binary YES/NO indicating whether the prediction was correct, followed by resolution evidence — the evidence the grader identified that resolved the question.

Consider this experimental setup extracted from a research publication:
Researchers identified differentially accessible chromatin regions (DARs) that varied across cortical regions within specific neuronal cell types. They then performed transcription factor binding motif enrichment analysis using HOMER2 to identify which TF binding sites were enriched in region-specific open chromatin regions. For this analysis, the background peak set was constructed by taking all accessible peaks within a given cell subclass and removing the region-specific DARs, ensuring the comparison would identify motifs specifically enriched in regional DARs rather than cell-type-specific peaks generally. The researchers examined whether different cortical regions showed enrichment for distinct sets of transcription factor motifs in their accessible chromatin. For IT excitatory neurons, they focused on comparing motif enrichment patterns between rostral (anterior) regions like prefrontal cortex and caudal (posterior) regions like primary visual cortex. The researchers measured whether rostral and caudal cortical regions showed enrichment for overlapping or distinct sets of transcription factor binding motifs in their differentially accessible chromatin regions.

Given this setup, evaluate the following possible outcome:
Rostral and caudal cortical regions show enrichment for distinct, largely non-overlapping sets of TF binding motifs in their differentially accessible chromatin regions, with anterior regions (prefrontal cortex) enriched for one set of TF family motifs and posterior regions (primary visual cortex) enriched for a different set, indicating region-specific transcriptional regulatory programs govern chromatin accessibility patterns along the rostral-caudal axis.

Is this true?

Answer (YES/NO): YES